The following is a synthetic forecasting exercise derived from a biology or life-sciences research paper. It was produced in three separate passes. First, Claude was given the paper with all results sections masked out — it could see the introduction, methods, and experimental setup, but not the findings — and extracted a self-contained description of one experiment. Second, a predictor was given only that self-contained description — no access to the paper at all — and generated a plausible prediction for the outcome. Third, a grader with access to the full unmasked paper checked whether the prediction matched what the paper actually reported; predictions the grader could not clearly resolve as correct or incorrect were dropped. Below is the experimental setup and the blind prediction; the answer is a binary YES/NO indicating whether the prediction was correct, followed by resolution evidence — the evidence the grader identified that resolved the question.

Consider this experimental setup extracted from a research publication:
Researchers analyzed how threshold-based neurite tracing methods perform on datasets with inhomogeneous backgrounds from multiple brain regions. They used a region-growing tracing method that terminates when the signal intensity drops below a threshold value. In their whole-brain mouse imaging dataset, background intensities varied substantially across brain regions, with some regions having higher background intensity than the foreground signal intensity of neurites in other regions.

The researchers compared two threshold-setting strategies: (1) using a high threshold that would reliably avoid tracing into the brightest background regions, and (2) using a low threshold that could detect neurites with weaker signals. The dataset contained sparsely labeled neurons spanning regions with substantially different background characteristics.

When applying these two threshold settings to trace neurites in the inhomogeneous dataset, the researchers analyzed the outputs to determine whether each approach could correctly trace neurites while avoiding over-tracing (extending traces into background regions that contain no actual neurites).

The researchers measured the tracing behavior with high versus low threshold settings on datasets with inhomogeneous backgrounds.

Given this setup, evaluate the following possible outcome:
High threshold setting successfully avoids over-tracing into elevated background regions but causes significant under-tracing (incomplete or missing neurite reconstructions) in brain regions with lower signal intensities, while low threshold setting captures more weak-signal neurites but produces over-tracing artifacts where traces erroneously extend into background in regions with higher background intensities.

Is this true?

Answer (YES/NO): NO